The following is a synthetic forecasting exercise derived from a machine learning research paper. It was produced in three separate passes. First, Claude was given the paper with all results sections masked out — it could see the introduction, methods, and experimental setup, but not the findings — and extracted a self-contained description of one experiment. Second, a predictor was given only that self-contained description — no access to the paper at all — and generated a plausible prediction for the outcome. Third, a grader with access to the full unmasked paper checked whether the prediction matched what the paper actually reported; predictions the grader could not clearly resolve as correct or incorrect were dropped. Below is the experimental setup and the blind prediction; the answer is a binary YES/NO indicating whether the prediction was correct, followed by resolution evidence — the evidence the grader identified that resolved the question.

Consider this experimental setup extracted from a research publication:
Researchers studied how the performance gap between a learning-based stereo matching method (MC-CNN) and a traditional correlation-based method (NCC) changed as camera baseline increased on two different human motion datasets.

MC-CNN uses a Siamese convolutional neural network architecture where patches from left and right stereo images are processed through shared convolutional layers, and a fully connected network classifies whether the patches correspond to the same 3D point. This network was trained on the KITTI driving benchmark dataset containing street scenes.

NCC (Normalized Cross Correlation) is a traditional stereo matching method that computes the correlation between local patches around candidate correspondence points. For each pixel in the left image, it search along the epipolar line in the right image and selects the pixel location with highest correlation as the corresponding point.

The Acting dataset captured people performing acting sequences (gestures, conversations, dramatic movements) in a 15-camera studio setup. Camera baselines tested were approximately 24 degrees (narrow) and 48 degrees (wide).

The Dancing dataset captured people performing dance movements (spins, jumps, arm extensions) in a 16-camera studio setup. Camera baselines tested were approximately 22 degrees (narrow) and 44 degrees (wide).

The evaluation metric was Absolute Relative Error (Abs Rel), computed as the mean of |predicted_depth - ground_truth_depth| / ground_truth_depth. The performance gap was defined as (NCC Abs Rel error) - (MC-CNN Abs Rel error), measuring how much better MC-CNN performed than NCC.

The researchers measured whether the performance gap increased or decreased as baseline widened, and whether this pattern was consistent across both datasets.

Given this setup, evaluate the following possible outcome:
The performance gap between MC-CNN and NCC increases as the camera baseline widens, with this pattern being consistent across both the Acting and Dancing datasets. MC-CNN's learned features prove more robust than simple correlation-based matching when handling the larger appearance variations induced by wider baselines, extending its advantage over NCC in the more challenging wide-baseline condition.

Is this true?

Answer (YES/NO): NO